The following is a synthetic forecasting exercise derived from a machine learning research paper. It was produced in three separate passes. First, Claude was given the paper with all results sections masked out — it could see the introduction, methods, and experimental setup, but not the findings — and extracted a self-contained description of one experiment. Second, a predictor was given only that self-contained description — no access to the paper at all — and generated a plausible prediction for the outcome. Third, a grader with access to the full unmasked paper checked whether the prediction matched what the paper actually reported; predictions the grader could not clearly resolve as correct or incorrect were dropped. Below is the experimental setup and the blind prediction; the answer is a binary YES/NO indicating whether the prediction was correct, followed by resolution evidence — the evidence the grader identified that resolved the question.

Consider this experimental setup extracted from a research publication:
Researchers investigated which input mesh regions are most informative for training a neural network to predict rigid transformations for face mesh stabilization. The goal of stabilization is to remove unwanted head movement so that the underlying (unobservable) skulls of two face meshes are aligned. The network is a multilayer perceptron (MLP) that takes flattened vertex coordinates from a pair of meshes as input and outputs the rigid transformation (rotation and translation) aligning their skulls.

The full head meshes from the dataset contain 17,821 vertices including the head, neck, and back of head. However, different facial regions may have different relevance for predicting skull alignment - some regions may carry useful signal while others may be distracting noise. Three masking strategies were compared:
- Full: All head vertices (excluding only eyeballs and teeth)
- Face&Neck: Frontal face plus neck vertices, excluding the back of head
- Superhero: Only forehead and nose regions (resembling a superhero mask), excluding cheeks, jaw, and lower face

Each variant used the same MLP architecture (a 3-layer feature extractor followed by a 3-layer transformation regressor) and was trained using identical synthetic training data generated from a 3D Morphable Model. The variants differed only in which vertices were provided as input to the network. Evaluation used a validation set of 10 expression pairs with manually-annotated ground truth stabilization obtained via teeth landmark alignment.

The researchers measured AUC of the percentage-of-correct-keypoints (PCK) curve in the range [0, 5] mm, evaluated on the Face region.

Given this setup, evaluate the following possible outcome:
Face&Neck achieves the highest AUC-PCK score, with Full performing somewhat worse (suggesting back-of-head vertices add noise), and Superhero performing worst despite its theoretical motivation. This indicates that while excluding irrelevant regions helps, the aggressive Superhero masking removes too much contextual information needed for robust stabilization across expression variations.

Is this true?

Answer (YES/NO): NO